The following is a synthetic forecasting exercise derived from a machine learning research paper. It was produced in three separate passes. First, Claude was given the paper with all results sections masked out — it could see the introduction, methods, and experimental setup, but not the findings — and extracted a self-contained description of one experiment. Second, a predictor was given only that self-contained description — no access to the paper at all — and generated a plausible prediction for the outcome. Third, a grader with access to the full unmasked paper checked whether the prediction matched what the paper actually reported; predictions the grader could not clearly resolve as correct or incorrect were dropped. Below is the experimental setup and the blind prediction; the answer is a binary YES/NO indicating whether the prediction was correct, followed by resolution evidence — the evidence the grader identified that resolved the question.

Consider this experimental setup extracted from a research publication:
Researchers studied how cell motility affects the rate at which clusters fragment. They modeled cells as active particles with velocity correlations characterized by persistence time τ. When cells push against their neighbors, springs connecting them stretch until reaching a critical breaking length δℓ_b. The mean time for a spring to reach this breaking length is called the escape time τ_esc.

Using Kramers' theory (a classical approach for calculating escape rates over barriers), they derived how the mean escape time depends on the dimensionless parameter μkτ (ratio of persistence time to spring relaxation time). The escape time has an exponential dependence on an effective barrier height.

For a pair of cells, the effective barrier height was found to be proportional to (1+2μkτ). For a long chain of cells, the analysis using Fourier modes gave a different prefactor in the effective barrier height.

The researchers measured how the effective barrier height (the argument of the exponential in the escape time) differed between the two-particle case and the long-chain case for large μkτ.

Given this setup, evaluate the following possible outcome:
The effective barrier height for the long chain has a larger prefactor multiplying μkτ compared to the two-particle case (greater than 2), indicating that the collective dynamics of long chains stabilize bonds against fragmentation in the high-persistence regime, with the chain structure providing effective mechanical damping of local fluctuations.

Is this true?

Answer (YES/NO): NO